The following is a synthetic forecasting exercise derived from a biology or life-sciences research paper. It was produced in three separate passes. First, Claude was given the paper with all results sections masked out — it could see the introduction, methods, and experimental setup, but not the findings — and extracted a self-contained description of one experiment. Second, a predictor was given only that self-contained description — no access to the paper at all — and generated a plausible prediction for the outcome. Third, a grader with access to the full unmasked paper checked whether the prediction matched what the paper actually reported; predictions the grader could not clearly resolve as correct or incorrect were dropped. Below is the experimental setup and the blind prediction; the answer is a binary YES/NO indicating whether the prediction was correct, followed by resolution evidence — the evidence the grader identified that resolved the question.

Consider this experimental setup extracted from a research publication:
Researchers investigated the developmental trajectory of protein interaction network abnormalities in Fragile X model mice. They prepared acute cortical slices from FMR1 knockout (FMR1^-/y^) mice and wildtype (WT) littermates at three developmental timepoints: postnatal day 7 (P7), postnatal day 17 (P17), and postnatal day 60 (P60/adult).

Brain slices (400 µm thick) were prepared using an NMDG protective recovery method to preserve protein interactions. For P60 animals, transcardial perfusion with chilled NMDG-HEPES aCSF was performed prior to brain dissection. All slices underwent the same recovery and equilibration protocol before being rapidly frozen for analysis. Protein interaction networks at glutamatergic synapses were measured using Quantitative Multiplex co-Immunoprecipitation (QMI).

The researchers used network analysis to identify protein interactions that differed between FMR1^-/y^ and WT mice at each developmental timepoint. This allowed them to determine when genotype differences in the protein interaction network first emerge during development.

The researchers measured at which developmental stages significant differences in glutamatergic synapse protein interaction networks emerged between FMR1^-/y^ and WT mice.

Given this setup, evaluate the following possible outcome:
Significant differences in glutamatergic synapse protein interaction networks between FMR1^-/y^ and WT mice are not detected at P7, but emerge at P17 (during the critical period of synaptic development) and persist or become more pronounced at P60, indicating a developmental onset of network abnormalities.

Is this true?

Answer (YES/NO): NO